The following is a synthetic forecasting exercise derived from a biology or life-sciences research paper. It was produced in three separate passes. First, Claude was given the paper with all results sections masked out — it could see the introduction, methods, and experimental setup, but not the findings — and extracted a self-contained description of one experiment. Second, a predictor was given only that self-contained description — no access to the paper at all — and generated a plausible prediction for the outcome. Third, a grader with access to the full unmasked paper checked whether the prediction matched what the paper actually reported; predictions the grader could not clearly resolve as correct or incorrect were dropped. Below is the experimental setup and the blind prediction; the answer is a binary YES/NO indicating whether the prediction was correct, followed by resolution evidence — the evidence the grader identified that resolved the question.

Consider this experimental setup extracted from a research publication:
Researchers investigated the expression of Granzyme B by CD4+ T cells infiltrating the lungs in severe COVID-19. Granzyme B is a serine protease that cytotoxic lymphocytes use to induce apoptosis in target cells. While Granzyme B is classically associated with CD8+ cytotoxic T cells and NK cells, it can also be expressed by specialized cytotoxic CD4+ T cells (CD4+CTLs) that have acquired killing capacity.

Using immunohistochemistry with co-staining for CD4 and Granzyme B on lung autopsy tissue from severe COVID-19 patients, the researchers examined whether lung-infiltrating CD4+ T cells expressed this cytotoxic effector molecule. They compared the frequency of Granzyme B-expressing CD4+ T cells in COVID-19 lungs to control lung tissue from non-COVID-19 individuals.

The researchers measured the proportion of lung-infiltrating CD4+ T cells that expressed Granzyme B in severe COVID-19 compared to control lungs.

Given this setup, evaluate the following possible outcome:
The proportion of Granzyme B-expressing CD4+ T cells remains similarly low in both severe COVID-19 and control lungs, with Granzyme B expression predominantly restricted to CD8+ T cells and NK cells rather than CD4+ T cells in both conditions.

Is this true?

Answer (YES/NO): NO